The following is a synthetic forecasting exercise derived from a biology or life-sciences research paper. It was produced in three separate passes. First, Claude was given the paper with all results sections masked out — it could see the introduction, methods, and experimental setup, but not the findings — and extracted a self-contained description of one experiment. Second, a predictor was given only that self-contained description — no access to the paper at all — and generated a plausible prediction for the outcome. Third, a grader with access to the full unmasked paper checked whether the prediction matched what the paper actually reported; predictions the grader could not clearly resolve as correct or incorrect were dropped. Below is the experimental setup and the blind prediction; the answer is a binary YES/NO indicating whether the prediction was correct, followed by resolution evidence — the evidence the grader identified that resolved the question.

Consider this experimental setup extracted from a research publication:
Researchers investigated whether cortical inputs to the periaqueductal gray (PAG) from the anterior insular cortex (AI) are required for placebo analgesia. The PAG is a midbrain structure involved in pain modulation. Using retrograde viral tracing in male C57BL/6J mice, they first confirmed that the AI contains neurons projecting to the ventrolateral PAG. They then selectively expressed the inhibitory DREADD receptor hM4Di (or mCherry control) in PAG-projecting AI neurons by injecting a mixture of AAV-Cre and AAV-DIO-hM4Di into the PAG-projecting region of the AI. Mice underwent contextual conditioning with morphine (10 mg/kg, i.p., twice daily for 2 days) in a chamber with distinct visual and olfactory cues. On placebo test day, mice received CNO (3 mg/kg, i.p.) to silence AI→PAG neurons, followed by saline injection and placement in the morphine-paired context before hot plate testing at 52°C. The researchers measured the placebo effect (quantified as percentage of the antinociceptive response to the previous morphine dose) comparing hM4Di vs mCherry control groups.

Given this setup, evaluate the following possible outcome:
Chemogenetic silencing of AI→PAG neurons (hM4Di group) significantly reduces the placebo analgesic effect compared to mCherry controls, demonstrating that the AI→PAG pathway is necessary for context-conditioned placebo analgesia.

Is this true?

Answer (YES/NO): NO